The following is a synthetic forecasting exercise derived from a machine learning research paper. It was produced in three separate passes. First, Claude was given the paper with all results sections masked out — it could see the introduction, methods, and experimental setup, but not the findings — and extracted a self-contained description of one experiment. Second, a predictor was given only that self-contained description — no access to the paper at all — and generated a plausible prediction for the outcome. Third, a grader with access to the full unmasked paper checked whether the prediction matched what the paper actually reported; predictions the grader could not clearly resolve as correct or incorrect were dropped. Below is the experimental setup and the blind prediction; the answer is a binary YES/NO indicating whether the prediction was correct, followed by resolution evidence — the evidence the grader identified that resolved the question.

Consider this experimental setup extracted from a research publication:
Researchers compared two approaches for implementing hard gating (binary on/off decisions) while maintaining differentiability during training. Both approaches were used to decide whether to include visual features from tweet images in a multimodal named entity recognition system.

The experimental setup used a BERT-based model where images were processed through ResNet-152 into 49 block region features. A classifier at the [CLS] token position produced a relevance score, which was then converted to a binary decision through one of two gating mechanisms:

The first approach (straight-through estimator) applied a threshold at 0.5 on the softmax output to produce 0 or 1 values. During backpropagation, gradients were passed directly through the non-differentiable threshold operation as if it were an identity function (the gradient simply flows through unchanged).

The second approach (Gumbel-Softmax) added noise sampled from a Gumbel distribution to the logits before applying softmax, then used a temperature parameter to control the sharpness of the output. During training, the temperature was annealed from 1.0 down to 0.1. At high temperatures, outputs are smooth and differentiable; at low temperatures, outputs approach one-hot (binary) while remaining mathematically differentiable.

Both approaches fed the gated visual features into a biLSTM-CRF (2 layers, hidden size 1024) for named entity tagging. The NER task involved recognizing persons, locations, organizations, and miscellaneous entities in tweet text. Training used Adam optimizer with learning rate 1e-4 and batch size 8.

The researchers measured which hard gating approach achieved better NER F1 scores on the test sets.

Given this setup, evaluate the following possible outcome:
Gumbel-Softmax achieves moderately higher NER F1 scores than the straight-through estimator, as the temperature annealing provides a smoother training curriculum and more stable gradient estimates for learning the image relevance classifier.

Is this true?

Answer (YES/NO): NO